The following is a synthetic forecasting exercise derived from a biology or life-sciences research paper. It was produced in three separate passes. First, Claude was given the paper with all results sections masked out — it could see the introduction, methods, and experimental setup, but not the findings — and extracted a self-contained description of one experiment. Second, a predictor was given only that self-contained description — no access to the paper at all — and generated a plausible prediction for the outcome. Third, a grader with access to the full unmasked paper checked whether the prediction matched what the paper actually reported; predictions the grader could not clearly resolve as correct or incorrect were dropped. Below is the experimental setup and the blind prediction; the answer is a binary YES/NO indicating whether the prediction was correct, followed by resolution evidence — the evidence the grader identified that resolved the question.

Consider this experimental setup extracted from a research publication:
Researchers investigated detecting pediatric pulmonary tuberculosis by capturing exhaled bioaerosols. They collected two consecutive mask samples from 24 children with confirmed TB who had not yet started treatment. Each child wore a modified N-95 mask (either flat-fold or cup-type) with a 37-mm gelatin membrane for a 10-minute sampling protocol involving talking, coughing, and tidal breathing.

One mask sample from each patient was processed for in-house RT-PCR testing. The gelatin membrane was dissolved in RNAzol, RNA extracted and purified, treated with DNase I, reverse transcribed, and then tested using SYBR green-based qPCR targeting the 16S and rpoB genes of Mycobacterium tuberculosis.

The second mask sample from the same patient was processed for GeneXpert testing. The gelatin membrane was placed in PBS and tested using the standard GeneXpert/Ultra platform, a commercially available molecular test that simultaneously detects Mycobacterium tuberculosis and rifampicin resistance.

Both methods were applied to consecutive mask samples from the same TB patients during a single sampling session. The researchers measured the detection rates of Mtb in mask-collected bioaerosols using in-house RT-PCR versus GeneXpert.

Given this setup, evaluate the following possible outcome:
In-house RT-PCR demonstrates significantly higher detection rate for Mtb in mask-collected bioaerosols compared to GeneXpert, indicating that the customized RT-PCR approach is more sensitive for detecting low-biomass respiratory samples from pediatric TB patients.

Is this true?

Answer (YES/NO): YES